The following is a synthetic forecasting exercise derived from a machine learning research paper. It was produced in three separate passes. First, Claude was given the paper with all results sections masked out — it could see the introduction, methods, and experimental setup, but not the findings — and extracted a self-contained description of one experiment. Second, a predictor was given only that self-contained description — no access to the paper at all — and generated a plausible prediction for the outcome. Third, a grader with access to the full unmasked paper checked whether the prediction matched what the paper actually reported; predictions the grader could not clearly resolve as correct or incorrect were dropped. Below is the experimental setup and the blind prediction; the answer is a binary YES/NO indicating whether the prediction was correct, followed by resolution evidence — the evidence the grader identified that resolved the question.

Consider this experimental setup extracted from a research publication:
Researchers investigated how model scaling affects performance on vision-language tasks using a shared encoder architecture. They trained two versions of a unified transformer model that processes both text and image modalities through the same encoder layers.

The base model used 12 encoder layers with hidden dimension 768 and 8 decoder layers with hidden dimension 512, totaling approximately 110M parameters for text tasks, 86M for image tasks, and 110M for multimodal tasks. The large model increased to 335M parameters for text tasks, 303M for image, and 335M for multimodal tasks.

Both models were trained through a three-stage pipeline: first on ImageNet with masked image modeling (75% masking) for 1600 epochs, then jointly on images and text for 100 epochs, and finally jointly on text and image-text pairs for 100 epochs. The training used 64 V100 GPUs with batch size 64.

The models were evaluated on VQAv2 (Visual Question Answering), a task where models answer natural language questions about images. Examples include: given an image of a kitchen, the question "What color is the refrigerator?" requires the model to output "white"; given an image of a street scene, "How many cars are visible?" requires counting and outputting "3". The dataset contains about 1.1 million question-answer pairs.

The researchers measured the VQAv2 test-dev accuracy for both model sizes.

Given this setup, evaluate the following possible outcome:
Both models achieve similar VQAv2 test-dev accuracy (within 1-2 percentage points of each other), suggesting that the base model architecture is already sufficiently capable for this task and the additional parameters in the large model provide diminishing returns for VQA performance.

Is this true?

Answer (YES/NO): NO